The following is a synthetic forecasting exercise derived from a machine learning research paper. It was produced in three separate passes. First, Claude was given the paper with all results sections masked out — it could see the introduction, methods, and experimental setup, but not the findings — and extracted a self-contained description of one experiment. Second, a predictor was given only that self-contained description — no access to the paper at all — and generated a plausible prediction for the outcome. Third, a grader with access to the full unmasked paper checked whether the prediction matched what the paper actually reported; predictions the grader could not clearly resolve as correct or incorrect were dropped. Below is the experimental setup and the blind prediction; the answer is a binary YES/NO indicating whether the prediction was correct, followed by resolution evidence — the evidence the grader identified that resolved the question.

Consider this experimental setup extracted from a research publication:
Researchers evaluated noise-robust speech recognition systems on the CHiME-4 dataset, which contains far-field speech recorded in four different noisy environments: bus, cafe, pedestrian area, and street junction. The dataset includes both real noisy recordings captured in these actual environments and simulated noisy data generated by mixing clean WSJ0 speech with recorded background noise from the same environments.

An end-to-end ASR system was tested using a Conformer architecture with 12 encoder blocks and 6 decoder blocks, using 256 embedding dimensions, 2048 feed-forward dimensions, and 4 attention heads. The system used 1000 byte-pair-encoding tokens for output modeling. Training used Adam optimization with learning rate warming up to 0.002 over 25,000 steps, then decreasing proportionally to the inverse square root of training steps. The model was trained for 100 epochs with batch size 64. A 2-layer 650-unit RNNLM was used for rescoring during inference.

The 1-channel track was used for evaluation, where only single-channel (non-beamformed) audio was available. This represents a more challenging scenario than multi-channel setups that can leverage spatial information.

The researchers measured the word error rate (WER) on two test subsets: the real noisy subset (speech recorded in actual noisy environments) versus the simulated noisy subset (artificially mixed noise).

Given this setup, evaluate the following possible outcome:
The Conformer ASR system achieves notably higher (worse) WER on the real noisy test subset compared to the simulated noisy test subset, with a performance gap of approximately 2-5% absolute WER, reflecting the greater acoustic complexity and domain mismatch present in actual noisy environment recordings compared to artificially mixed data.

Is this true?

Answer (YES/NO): NO